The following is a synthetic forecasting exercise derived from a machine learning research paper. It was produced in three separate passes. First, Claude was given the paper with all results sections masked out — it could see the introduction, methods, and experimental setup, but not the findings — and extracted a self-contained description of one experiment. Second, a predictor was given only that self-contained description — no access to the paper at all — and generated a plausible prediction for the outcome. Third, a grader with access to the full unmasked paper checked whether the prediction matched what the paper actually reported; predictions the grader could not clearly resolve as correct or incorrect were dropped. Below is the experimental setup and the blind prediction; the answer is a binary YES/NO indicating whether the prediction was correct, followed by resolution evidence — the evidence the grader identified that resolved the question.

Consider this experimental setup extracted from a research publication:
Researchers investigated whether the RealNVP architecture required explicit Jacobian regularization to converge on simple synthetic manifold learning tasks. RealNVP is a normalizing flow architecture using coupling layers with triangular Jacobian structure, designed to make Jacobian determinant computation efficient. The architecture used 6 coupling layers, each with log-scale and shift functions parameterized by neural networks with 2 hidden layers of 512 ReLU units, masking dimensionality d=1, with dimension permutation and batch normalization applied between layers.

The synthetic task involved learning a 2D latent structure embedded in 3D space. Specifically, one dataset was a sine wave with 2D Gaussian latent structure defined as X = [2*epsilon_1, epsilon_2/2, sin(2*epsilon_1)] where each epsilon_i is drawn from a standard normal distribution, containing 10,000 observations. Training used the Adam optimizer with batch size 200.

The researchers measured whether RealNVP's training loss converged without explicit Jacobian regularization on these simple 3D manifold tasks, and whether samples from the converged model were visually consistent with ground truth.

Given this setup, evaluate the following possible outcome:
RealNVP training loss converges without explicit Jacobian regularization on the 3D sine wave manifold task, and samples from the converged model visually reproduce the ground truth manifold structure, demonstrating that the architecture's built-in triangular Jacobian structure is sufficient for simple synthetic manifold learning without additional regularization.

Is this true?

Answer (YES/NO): NO